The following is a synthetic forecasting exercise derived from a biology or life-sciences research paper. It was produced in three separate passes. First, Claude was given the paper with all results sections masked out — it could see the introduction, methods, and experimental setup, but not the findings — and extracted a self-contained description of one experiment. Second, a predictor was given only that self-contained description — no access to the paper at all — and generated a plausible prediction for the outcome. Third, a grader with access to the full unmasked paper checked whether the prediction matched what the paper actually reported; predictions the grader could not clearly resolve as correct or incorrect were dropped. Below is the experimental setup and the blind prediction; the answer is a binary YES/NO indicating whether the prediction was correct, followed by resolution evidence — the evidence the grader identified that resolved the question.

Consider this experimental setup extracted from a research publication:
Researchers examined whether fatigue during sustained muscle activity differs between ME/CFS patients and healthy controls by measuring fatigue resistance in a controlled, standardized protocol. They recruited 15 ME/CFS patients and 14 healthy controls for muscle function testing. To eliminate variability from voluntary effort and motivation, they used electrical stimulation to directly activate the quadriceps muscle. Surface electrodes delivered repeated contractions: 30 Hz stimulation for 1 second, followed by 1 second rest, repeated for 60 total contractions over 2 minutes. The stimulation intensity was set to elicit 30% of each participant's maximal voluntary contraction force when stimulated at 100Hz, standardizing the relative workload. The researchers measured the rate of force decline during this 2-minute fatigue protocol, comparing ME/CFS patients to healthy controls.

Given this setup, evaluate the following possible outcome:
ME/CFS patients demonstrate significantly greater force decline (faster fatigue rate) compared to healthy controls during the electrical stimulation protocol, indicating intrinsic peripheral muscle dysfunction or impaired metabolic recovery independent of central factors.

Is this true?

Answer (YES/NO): NO